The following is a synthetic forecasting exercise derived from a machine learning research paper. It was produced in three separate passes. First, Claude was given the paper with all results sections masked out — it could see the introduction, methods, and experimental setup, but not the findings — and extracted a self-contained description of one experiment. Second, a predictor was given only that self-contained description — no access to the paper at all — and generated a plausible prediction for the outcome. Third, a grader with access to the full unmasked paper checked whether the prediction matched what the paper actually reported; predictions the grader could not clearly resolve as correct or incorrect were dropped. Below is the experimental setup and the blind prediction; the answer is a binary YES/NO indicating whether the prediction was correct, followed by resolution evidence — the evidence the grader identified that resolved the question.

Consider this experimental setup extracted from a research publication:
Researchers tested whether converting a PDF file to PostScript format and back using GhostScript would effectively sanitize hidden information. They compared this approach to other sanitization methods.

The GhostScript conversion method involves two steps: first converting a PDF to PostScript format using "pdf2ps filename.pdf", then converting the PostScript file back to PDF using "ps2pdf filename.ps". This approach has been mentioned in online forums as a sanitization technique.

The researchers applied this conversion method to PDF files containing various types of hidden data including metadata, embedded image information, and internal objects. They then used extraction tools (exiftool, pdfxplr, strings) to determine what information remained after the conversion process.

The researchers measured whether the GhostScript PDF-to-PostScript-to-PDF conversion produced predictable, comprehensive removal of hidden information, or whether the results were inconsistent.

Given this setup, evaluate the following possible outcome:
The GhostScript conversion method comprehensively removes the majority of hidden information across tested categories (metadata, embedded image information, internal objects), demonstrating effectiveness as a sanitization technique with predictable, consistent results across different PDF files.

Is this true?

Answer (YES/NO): NO